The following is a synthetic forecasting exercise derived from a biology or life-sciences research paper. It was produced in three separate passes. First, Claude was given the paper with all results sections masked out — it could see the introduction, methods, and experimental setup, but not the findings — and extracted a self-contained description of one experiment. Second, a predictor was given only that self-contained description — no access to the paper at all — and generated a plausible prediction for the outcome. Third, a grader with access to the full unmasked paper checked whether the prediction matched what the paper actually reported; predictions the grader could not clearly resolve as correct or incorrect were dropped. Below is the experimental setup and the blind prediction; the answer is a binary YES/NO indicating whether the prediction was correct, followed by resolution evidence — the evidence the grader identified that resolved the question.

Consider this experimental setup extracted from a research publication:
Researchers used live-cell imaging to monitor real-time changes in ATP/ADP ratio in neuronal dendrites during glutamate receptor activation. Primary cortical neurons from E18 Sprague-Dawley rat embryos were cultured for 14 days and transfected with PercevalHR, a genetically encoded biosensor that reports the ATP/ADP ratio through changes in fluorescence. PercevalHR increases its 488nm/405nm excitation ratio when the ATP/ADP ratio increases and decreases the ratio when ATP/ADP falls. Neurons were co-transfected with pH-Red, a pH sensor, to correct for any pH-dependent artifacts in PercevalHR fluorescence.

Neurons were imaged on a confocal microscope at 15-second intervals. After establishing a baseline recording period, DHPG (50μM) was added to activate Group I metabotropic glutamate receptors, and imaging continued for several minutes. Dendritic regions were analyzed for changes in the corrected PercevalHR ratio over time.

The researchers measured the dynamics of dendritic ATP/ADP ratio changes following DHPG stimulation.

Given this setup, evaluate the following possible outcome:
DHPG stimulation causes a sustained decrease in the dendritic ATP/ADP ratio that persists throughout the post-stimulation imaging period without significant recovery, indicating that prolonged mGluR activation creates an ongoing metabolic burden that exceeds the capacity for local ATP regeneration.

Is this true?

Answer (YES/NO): YES